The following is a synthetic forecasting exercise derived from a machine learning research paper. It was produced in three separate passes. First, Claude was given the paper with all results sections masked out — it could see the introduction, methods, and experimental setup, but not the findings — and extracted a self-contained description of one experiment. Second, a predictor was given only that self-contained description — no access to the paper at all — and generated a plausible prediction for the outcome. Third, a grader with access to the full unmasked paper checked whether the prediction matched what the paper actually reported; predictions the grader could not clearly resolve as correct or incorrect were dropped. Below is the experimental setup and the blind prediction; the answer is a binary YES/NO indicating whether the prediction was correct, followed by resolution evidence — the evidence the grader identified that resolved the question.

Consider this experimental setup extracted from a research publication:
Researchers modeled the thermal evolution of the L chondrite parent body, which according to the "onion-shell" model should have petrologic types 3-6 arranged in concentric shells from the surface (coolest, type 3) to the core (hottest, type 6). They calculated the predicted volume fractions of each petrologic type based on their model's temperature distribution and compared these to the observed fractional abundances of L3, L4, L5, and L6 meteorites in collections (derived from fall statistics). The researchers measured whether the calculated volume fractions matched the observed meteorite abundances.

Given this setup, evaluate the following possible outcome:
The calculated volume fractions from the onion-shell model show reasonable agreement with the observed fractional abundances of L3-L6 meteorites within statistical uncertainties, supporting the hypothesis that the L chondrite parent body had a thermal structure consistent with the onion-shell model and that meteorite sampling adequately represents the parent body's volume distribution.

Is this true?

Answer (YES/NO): NO